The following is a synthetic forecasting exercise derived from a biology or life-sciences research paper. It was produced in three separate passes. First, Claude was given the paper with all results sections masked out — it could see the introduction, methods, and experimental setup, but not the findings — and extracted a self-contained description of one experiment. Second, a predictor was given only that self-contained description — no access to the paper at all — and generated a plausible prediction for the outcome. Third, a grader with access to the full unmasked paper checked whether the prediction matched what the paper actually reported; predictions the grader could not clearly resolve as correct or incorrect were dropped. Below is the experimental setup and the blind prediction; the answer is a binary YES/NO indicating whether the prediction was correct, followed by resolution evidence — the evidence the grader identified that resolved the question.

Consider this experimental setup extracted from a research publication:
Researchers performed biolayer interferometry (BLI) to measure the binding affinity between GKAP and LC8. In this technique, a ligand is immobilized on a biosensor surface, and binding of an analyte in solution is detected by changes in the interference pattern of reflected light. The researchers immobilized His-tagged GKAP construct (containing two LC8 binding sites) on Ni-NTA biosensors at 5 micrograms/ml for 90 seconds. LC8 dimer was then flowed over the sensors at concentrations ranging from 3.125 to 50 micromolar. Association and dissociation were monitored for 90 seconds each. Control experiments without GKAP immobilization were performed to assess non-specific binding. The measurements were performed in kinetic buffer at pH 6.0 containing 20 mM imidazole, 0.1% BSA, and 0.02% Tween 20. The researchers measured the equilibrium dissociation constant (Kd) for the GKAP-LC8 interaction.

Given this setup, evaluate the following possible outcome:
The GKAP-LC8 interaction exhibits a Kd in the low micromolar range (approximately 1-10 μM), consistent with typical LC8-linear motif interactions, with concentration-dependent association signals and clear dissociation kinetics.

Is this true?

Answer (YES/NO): NO